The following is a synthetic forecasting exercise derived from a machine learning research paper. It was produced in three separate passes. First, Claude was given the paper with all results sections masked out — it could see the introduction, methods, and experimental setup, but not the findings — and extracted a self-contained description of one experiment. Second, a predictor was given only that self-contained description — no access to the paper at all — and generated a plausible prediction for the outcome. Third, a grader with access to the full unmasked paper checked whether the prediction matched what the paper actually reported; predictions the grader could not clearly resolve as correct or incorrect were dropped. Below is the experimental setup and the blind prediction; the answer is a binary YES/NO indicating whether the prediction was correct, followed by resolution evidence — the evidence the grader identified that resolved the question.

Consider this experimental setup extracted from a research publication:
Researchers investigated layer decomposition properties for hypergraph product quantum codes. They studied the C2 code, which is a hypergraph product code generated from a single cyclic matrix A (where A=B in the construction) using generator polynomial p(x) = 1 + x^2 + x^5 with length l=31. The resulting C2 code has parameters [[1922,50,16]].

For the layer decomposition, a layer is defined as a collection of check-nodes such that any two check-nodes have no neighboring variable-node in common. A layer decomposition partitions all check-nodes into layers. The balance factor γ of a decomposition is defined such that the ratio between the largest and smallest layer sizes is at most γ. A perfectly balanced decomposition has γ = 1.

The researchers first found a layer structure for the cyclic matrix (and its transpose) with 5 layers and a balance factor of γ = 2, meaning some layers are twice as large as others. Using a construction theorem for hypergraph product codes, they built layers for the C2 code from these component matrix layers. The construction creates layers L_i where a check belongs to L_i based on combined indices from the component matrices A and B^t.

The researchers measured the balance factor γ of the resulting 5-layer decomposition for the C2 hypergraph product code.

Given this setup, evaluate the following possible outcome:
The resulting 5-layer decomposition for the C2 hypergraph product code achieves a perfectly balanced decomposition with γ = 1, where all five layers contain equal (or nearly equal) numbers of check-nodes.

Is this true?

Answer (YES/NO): NO